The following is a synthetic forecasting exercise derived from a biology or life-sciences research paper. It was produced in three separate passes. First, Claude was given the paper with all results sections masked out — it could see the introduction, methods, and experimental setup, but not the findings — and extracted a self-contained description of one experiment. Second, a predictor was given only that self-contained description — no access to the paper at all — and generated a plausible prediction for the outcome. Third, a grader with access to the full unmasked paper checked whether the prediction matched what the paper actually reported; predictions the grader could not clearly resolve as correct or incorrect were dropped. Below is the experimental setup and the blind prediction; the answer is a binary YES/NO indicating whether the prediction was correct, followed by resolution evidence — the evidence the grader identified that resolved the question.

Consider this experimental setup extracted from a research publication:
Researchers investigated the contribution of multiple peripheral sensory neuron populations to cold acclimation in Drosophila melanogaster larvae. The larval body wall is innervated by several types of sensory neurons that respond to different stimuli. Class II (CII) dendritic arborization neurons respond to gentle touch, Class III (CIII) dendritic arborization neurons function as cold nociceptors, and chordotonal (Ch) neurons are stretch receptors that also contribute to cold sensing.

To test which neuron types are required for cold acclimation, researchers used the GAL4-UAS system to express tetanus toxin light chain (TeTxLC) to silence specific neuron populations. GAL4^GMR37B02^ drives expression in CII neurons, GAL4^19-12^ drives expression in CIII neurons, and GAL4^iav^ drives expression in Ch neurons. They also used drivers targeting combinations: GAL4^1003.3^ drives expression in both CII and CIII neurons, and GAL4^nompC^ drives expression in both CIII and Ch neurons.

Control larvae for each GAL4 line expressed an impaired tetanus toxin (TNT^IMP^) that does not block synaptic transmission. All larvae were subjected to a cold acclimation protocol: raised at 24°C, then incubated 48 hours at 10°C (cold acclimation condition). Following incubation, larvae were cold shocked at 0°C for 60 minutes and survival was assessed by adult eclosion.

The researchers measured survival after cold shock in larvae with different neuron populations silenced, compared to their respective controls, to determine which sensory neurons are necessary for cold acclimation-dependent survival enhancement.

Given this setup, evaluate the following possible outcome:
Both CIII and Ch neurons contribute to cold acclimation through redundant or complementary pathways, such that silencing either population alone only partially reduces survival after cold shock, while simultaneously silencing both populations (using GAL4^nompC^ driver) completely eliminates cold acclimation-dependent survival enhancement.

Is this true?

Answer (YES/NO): NO